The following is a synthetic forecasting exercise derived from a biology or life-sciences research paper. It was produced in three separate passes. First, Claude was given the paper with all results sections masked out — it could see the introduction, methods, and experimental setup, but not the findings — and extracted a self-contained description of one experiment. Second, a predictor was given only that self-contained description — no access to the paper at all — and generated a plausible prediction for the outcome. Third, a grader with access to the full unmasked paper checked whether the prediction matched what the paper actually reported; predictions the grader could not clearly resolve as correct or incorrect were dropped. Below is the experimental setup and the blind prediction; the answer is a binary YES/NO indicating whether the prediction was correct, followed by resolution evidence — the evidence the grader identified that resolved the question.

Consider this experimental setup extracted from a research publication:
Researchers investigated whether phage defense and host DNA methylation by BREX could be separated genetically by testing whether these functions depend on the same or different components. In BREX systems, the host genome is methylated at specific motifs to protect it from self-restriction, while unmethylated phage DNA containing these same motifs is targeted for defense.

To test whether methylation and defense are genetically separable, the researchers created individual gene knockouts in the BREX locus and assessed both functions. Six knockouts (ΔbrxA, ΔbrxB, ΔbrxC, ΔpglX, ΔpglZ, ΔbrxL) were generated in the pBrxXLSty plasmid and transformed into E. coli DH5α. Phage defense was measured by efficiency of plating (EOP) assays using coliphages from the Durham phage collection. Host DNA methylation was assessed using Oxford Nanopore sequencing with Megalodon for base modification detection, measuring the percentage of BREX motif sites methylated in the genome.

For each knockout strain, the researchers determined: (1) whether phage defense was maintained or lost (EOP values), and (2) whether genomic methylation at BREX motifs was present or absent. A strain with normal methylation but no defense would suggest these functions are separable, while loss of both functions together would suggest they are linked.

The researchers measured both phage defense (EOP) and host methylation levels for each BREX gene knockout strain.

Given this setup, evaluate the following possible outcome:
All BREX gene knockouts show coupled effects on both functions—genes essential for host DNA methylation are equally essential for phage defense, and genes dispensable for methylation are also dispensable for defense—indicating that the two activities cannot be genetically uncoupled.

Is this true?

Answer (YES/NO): YES